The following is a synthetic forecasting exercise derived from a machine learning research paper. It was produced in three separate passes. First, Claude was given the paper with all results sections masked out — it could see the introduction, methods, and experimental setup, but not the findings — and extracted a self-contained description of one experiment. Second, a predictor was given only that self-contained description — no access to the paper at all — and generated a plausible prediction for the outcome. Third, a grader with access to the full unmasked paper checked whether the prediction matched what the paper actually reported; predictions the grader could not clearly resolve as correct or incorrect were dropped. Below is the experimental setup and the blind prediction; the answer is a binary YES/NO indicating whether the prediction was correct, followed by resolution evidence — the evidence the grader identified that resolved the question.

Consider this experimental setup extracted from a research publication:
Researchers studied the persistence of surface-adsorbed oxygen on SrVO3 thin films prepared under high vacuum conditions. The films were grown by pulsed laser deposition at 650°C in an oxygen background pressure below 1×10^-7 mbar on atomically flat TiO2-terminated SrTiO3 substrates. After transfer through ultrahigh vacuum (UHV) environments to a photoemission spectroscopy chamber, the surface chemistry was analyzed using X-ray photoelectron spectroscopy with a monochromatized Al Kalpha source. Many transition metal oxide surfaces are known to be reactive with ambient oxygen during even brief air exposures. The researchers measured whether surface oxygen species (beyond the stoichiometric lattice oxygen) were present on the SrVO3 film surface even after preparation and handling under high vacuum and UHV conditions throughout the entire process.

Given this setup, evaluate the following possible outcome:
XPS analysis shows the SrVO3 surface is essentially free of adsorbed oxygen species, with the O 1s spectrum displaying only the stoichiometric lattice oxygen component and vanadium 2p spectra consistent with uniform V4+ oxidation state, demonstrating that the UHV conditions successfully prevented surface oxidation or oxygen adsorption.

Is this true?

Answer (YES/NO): NO